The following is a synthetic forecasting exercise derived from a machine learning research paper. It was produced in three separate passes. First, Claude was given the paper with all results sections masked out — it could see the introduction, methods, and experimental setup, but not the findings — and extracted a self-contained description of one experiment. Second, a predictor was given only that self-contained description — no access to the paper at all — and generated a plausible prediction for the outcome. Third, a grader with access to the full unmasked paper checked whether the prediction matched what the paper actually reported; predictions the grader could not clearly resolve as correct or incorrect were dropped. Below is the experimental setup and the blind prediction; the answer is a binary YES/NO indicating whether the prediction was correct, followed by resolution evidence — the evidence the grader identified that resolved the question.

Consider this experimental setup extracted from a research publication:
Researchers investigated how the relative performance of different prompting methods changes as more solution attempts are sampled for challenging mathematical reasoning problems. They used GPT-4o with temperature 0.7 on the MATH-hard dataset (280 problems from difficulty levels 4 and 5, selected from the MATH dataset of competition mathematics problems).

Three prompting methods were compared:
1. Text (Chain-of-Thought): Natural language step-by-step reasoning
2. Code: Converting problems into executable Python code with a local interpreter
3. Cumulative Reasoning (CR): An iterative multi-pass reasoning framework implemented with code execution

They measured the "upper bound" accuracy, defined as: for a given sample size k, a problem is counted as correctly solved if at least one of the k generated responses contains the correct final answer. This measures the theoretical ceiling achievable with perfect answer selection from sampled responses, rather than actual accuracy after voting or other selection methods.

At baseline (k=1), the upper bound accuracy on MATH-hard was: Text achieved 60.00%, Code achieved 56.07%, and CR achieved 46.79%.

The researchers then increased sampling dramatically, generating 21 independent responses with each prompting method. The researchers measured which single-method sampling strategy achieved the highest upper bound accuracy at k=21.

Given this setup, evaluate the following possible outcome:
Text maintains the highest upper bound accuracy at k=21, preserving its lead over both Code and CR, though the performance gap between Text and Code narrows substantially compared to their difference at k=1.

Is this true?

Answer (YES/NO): NO